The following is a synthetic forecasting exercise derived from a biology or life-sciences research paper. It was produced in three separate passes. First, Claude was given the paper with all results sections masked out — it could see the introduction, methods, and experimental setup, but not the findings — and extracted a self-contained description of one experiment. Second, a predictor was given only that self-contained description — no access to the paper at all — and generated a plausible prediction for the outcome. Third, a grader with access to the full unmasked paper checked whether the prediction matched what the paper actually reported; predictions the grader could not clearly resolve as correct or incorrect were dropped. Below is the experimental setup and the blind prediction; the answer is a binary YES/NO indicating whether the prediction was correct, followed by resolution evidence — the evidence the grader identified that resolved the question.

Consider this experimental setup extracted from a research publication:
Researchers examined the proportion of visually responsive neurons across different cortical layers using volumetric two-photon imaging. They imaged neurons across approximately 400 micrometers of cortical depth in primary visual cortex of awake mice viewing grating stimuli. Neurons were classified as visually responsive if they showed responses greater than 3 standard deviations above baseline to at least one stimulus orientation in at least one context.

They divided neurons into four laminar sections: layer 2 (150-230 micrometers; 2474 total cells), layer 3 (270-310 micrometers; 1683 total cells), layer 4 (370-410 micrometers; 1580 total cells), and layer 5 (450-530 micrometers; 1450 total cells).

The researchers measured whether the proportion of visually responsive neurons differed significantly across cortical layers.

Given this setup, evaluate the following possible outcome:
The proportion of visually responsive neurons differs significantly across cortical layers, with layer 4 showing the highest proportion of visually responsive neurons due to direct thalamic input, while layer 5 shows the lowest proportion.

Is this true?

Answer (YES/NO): NO